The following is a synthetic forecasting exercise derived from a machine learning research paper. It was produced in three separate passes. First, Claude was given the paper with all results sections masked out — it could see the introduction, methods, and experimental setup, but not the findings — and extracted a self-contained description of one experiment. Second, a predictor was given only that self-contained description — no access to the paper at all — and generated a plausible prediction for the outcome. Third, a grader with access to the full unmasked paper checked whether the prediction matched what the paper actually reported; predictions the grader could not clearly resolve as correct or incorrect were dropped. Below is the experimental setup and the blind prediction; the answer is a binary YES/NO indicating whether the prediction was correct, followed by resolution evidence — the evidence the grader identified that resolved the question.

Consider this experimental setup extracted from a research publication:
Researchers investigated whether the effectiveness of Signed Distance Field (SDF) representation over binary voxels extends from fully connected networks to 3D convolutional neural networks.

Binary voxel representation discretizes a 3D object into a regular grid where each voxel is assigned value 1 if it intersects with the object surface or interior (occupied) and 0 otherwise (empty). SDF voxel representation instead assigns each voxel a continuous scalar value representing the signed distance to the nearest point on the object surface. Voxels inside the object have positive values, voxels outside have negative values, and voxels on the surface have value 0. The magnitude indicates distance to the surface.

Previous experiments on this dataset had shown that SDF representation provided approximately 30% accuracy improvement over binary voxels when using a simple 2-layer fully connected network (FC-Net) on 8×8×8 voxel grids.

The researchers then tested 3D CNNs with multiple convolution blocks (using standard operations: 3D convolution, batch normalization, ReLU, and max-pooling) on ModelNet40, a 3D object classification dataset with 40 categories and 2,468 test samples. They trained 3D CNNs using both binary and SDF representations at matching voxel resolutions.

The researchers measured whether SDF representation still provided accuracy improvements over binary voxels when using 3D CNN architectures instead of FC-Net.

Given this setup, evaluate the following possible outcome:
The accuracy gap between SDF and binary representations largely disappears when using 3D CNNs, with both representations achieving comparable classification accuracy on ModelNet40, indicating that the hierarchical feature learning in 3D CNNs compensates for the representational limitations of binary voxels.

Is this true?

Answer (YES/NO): NO